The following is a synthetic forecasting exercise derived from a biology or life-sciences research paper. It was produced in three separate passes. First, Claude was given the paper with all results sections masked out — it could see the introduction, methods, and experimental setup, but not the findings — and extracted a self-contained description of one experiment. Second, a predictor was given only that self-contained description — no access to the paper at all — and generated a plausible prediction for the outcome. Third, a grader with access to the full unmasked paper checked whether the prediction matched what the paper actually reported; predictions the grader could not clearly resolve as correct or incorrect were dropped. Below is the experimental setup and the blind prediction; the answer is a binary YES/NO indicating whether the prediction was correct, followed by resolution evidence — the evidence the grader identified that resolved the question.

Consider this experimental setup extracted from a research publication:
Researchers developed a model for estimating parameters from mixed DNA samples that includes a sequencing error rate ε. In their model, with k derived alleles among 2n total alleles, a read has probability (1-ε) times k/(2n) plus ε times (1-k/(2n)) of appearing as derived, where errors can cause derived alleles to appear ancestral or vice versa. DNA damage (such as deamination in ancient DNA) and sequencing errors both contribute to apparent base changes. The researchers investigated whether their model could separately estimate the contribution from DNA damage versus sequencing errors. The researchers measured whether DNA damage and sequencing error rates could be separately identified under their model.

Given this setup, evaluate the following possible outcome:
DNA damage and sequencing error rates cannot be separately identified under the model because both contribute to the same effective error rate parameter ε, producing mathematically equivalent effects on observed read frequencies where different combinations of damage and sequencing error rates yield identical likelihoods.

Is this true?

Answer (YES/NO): YES